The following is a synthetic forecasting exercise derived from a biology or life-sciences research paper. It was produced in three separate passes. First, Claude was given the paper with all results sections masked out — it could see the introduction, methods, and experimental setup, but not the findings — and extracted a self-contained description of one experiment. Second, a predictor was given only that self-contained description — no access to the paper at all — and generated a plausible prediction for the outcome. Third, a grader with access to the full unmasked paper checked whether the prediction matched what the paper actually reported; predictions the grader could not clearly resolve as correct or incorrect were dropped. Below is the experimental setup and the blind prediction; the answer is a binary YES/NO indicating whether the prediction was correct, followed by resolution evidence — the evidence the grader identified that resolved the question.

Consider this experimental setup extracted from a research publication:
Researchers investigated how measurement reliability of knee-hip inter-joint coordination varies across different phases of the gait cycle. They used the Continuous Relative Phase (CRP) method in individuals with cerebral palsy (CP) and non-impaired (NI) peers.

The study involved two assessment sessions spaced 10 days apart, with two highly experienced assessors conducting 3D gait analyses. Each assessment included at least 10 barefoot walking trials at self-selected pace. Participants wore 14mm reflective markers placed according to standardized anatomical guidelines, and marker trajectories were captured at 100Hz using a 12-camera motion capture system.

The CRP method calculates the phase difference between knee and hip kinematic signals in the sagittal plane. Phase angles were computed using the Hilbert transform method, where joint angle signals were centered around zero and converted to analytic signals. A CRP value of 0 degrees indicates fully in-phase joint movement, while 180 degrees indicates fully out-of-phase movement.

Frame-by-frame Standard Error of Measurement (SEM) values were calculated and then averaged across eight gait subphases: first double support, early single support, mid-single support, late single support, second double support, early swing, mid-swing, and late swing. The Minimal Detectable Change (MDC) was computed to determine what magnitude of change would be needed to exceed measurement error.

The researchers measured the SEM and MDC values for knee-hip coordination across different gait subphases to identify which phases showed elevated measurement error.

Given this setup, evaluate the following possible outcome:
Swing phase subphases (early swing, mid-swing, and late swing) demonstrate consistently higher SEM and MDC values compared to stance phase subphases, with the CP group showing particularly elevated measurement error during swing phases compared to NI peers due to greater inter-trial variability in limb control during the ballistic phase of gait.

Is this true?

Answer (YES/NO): NO